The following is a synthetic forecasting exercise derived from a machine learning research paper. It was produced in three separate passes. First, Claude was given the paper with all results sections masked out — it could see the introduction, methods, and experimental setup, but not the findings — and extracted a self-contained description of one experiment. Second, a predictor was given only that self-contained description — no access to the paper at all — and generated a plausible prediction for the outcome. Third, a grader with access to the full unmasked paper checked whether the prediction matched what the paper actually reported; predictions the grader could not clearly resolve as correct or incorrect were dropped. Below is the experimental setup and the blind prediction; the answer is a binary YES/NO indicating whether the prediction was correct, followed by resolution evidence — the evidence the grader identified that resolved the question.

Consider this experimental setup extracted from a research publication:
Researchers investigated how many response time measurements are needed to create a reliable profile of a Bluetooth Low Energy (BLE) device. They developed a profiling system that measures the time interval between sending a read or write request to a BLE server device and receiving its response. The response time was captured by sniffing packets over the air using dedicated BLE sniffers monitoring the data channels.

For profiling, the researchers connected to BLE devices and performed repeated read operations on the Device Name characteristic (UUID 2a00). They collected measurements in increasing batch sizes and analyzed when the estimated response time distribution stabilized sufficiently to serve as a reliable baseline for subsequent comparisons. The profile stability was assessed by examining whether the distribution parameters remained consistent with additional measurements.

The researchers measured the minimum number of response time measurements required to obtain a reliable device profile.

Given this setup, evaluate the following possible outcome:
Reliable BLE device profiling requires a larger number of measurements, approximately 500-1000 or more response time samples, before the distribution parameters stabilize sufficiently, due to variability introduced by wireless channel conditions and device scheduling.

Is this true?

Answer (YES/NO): NO